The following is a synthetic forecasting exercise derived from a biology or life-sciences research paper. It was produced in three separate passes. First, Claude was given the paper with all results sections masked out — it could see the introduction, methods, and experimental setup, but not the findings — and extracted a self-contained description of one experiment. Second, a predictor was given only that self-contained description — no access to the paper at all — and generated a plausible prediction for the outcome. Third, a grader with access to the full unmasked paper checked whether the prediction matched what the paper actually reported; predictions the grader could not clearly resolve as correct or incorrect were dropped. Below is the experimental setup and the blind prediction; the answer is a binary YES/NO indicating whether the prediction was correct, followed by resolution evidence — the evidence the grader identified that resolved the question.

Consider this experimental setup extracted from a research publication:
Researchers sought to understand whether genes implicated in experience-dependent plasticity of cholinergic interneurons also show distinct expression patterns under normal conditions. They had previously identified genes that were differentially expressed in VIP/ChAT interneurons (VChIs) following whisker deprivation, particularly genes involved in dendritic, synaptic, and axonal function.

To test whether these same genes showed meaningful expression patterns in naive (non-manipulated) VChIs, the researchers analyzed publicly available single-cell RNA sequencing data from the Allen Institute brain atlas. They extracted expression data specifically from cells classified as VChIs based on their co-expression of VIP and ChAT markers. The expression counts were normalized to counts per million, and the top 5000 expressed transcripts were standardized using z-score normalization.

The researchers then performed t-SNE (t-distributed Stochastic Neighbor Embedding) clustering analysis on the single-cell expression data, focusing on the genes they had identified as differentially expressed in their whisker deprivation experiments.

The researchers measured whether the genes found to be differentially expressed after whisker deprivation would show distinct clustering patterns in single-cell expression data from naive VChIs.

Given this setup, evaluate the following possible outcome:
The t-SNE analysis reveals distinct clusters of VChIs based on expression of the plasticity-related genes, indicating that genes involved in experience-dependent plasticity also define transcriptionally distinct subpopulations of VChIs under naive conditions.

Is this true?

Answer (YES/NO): YES